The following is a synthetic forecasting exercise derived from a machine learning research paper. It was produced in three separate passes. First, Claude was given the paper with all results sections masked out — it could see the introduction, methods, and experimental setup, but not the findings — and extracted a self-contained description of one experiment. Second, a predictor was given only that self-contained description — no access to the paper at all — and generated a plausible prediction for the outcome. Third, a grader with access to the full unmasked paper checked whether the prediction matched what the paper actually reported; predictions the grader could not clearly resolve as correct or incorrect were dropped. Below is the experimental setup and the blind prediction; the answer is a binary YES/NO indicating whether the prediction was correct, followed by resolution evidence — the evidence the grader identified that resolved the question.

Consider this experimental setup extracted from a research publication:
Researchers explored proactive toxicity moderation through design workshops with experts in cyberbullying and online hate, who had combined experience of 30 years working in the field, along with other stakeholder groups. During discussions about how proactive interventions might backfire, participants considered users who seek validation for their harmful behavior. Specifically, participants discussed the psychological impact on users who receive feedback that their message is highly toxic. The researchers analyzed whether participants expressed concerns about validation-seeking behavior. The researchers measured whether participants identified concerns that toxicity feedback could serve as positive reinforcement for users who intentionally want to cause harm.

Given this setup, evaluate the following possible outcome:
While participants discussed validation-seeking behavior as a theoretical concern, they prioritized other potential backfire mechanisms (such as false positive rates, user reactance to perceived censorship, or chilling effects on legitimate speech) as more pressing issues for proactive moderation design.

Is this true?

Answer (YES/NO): NO